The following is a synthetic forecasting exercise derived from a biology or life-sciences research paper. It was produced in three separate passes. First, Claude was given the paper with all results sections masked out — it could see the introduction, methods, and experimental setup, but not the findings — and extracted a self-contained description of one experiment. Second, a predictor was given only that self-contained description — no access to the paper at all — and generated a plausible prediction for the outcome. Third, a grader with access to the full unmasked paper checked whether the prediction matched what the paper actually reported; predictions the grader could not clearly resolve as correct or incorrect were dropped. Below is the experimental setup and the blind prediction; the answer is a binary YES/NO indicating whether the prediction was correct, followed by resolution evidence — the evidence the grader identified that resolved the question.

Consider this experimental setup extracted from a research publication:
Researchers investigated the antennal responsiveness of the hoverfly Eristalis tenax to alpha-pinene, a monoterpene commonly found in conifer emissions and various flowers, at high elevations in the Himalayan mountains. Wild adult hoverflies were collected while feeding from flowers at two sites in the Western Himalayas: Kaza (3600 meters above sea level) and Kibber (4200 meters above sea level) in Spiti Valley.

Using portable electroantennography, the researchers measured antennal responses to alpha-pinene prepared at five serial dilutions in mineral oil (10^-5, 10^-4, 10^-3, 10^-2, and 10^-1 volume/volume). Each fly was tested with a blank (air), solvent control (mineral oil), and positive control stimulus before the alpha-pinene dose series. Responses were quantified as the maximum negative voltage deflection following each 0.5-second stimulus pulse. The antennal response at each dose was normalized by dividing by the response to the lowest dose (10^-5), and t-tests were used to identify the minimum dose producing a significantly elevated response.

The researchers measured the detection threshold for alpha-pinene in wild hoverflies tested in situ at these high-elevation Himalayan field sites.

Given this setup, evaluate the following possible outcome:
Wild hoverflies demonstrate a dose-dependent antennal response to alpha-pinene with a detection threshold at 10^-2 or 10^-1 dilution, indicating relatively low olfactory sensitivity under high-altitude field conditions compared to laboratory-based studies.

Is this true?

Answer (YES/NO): NO